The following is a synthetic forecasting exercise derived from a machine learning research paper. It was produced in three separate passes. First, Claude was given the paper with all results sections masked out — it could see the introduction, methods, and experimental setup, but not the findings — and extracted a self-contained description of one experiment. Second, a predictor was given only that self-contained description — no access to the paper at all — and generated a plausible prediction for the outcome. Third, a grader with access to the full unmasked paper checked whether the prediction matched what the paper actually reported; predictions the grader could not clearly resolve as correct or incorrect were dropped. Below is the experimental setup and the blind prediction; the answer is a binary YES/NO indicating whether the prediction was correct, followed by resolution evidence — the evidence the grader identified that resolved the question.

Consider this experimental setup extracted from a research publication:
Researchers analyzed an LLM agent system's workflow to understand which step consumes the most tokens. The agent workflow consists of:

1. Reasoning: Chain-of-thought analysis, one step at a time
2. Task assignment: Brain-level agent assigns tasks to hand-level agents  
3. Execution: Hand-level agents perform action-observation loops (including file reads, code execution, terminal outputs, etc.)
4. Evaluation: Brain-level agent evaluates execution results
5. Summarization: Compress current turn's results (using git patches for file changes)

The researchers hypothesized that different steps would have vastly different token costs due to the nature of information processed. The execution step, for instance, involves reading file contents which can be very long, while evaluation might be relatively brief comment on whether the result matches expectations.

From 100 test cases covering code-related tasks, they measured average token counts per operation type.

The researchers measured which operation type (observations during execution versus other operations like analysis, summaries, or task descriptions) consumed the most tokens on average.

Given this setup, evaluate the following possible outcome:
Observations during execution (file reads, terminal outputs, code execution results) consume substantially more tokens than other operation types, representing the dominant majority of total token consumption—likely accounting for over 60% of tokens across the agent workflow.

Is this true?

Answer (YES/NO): YES